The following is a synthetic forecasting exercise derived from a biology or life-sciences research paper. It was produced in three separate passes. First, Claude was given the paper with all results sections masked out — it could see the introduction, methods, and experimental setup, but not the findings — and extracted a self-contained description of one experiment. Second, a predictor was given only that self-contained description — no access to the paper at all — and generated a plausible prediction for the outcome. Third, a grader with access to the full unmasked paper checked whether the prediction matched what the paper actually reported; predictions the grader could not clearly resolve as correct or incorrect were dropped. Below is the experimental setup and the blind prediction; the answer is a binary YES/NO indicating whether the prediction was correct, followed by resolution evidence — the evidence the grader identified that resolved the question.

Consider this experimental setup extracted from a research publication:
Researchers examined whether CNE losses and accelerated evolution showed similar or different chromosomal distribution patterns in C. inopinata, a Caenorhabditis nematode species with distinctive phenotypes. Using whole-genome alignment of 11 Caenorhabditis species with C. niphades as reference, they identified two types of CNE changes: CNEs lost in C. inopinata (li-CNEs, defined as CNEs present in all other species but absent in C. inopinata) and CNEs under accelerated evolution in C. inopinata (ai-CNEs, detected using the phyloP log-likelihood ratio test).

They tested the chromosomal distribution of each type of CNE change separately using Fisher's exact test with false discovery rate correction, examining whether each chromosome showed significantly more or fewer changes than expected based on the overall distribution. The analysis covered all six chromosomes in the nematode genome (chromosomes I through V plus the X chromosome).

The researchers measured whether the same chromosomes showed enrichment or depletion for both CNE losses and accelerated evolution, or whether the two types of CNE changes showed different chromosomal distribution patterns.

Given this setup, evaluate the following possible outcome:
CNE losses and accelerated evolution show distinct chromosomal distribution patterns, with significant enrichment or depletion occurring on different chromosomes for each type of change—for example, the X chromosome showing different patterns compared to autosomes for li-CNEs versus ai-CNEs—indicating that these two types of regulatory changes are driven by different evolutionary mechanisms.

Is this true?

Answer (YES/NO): YES